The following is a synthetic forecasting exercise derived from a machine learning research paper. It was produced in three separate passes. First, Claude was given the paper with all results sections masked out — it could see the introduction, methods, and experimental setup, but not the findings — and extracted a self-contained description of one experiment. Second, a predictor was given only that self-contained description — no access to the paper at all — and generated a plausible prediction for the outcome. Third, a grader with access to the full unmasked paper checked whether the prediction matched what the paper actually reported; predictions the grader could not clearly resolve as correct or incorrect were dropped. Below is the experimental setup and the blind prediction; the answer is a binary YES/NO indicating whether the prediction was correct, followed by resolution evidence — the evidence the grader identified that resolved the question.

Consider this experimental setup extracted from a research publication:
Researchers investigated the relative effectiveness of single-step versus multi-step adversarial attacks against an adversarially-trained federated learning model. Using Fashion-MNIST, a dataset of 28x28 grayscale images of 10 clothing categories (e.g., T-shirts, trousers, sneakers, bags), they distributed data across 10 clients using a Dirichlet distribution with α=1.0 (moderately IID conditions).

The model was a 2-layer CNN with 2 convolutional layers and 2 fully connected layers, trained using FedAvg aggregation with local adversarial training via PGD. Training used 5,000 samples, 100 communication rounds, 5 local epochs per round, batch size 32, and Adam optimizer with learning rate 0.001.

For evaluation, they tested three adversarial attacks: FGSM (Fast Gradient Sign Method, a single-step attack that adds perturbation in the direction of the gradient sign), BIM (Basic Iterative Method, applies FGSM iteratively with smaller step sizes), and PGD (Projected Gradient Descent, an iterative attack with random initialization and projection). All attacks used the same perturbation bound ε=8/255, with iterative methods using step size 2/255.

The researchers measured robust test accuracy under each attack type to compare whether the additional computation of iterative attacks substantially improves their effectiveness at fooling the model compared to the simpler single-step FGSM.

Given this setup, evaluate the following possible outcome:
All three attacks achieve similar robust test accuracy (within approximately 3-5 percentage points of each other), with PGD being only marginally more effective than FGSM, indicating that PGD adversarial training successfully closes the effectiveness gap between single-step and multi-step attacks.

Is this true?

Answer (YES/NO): YES